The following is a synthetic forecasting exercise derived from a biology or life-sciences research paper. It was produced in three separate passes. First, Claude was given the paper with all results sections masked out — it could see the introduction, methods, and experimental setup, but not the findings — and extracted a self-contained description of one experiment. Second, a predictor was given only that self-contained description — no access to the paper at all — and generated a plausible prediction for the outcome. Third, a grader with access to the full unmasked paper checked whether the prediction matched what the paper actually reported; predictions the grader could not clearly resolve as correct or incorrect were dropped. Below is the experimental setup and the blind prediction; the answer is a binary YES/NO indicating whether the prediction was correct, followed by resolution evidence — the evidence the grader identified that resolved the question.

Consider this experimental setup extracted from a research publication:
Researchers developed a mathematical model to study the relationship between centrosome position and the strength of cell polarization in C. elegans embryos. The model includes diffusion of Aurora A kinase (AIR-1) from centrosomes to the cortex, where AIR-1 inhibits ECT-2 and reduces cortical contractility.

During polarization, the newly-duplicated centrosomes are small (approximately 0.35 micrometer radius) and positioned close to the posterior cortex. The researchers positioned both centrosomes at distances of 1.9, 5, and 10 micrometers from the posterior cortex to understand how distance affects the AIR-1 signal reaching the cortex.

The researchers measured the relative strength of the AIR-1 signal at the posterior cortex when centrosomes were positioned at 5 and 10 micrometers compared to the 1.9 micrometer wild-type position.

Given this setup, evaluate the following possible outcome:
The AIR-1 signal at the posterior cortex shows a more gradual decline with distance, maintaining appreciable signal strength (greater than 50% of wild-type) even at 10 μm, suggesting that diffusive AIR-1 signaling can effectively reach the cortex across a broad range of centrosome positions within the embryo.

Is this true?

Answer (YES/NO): NO